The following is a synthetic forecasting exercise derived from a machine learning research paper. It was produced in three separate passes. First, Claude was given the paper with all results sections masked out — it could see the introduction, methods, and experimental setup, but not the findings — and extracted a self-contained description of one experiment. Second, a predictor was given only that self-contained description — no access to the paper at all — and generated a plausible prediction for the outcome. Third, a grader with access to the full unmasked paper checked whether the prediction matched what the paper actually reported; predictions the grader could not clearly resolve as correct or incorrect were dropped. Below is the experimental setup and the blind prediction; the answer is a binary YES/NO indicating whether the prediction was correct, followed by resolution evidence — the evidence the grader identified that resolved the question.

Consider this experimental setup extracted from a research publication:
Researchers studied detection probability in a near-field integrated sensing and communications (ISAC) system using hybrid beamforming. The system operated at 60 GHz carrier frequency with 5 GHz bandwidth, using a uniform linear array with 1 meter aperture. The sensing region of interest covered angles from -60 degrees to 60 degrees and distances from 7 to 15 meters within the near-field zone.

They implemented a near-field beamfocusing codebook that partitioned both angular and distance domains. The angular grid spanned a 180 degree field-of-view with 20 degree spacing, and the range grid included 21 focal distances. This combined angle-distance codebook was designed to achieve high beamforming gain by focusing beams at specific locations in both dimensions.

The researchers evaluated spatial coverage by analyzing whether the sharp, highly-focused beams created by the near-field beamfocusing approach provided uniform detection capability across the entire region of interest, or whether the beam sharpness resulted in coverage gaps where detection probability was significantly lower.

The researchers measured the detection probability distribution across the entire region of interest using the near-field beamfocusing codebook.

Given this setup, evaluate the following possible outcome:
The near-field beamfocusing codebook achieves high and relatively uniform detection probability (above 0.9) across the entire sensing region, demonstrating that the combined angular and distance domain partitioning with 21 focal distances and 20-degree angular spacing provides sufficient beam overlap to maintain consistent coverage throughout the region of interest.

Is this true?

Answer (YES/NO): NO